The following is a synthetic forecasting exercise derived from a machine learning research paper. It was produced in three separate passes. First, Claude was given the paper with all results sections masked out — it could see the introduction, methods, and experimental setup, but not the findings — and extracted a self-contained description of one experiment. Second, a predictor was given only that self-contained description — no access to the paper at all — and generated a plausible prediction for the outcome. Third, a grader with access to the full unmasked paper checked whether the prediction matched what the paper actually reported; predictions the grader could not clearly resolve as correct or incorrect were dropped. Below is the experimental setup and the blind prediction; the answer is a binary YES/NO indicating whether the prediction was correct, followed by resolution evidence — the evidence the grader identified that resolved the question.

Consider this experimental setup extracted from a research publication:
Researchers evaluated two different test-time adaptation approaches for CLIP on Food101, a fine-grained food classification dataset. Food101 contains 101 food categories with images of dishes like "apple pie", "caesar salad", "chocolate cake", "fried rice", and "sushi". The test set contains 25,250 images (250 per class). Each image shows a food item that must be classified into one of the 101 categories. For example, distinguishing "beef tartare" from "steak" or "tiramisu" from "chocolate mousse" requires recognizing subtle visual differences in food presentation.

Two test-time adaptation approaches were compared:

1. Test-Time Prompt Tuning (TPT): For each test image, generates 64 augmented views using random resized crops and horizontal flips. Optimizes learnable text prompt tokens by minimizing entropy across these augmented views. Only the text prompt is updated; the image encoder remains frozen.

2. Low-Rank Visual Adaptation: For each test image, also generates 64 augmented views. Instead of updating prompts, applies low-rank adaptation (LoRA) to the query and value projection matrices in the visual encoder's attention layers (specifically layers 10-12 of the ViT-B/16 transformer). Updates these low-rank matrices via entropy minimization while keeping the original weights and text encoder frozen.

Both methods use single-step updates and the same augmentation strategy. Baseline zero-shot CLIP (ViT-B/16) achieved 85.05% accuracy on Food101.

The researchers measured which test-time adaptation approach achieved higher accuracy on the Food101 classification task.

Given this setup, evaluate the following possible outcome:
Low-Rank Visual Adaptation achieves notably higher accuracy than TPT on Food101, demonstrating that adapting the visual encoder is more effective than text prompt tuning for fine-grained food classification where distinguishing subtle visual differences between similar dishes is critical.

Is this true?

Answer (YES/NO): NO